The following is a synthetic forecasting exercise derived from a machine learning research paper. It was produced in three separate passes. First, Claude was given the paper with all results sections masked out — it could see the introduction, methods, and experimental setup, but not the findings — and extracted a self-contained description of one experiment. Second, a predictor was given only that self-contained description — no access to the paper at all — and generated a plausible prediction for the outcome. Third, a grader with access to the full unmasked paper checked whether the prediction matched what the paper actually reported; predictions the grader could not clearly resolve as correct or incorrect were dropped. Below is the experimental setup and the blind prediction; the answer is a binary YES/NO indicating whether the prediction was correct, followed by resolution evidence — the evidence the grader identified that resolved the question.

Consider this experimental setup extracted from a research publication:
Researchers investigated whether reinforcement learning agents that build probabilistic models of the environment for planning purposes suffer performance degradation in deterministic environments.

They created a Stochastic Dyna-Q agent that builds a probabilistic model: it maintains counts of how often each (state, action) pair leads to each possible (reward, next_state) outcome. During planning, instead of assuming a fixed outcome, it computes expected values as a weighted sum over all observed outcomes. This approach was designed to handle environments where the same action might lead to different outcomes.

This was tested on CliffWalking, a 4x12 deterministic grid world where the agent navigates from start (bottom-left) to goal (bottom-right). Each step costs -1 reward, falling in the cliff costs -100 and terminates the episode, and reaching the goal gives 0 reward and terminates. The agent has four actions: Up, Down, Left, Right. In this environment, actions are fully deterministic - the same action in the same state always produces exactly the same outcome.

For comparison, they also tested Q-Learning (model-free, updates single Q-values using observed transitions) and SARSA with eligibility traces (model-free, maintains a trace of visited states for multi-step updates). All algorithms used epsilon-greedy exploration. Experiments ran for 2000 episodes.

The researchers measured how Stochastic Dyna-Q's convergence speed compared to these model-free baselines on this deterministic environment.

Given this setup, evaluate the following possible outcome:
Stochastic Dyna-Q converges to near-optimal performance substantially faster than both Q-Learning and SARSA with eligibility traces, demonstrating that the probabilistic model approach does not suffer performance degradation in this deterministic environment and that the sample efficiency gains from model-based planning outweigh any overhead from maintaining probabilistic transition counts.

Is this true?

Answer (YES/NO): NO